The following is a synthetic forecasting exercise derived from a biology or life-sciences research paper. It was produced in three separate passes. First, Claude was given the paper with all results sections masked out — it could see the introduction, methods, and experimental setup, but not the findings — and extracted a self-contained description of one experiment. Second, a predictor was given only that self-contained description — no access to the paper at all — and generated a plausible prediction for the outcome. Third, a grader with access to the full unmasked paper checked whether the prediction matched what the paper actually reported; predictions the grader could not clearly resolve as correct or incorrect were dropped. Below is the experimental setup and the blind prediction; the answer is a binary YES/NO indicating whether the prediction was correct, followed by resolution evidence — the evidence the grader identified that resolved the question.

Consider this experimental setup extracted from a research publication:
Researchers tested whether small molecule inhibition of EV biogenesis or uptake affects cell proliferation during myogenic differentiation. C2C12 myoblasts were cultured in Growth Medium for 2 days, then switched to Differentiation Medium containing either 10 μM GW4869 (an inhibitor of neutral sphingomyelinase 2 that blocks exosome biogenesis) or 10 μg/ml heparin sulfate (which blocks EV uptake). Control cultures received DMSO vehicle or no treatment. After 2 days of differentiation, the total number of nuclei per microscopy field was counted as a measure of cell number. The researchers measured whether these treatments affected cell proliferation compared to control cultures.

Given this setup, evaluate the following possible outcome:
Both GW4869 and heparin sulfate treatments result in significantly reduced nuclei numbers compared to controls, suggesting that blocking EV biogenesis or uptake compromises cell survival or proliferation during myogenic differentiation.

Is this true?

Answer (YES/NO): NO